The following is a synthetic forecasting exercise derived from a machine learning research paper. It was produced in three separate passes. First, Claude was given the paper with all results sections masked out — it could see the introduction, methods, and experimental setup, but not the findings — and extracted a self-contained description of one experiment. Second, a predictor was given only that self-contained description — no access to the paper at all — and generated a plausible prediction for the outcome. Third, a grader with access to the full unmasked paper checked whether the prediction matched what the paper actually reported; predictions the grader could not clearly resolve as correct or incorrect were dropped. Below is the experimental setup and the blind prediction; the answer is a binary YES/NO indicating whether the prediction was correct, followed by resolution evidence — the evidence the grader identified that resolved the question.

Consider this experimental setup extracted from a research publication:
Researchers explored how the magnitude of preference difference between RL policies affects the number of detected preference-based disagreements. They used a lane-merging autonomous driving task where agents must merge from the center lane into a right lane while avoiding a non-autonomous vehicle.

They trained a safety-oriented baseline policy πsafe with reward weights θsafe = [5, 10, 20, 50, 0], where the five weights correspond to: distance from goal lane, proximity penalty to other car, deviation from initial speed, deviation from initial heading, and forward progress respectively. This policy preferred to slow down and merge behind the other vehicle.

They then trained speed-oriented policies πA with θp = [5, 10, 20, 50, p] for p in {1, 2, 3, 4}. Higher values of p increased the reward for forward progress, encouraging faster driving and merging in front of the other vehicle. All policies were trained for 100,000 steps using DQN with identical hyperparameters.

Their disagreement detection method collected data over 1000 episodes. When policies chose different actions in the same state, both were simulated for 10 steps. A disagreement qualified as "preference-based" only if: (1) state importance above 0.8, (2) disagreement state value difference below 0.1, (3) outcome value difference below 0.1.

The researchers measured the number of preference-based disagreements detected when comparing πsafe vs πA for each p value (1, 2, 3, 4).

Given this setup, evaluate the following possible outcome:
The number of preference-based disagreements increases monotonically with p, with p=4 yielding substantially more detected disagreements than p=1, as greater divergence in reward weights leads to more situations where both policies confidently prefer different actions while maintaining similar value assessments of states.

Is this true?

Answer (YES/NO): YES